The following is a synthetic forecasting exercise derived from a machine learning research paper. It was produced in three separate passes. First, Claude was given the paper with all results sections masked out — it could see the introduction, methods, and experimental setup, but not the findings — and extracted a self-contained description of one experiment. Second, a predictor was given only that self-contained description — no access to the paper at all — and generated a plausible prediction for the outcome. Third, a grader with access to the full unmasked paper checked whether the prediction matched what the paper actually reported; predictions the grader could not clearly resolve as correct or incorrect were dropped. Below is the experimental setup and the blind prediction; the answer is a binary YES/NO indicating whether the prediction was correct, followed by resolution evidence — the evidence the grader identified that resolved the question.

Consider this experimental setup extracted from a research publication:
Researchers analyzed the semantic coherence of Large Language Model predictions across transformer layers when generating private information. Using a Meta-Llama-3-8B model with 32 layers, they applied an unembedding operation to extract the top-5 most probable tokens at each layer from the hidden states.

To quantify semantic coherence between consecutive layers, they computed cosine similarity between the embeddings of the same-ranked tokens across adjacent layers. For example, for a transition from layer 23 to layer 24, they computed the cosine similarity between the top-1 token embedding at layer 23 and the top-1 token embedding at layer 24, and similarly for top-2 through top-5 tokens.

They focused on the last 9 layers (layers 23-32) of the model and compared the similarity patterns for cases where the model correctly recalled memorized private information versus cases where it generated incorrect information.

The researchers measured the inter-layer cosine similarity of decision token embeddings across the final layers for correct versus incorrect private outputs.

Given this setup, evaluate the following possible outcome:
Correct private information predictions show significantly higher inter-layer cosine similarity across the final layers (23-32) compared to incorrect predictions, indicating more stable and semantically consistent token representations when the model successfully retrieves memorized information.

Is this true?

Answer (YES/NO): YES